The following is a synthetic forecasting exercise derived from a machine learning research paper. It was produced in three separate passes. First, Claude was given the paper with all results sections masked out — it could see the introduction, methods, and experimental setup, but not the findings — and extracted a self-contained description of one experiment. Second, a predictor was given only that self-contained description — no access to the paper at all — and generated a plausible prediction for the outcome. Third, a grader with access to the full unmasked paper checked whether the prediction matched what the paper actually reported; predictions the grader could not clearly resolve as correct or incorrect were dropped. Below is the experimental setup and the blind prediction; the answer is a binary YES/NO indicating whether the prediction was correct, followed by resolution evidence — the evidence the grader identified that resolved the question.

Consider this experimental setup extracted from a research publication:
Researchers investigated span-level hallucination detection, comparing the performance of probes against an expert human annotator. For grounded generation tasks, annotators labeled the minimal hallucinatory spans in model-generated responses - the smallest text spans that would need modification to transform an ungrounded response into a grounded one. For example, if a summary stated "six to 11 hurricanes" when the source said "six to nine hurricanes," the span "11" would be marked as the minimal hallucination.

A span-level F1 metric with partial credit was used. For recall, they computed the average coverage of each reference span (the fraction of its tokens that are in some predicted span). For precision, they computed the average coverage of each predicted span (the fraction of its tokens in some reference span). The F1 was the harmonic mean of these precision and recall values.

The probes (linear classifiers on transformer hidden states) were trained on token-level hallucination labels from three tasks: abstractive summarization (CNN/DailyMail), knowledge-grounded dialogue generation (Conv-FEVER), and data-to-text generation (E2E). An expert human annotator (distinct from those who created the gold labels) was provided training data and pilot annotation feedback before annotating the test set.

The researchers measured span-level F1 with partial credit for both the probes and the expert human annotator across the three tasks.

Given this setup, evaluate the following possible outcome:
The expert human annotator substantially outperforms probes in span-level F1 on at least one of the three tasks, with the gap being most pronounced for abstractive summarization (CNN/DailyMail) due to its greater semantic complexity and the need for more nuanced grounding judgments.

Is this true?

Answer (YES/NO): NO